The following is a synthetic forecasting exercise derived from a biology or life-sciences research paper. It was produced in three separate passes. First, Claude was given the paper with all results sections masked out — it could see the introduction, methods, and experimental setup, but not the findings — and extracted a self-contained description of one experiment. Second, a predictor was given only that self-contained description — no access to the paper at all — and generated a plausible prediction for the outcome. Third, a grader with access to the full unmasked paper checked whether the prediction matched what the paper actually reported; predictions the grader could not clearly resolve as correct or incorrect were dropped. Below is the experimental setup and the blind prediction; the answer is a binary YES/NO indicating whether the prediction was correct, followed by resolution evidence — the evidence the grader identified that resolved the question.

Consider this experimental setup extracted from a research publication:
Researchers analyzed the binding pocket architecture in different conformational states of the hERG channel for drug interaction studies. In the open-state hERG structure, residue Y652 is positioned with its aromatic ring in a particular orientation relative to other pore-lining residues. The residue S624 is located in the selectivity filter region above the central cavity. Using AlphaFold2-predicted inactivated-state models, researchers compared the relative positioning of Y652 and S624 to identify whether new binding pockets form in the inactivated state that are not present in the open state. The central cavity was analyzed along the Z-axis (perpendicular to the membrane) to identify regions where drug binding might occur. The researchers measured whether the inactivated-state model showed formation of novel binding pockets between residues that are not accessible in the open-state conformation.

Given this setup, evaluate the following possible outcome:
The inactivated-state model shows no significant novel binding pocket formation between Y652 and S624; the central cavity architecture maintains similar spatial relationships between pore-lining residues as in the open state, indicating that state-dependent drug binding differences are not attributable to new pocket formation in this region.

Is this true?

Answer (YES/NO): NO